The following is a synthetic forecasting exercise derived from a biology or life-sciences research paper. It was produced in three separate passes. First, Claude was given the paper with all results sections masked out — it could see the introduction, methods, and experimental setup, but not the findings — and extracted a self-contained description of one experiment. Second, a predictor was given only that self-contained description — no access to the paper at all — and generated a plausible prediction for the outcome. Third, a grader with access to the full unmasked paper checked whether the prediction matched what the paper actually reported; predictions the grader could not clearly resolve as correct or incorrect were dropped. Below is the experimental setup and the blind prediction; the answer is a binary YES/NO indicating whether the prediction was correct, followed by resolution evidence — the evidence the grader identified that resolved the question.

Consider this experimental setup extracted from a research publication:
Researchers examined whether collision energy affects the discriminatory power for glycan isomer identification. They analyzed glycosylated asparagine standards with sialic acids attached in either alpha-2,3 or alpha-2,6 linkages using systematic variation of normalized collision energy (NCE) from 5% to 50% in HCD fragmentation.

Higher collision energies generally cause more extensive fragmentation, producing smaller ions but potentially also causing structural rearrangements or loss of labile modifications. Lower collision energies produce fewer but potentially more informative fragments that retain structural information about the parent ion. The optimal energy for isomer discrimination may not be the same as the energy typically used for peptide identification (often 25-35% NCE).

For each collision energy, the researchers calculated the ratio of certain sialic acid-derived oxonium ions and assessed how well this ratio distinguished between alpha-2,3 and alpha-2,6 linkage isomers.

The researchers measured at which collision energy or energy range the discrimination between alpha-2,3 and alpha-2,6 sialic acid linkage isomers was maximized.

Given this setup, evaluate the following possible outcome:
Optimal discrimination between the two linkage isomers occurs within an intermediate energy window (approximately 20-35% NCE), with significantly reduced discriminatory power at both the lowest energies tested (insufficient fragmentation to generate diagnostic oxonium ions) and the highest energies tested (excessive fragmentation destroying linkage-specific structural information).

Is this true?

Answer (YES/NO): NO